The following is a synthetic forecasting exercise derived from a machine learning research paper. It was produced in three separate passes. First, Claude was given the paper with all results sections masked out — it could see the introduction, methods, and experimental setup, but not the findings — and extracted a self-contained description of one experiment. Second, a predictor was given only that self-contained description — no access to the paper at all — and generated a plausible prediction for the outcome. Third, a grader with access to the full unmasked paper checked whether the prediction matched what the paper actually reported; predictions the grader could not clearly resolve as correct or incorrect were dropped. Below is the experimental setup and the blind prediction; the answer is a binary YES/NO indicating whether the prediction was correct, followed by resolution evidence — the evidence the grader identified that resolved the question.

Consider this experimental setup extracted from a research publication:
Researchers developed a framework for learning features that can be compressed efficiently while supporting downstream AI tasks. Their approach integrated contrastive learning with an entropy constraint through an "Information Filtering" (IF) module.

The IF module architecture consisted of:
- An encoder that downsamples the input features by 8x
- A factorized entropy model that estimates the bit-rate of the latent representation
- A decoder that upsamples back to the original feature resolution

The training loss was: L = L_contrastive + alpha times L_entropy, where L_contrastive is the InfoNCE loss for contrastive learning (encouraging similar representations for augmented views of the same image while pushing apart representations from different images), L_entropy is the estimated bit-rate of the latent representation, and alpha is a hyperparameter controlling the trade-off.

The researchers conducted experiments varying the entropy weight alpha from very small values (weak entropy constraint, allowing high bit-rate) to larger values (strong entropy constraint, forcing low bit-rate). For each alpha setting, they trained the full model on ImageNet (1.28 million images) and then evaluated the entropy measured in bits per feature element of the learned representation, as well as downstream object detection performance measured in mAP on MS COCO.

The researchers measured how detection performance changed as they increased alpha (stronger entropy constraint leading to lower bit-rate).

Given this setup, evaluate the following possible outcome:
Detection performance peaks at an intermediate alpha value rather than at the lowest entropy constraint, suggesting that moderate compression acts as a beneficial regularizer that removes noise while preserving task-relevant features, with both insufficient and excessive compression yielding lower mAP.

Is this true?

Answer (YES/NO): NO